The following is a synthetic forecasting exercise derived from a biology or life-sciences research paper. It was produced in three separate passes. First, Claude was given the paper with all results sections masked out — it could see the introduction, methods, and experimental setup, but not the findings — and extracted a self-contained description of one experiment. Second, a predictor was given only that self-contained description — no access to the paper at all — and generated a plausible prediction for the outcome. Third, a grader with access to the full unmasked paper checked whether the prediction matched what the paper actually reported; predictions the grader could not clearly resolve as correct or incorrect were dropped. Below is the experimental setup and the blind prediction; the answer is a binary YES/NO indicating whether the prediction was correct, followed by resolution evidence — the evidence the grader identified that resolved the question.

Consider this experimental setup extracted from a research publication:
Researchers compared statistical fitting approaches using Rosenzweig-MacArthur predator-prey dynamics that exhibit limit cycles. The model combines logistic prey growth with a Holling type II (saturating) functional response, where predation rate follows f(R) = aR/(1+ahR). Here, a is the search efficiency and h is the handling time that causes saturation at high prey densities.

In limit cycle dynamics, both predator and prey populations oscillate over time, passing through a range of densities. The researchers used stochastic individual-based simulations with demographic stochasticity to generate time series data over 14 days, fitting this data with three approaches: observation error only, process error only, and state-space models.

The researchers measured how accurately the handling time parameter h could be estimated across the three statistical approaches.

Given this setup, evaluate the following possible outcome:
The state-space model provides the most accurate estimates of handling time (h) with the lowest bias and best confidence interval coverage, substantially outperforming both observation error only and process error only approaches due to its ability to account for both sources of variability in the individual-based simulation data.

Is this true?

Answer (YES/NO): NO